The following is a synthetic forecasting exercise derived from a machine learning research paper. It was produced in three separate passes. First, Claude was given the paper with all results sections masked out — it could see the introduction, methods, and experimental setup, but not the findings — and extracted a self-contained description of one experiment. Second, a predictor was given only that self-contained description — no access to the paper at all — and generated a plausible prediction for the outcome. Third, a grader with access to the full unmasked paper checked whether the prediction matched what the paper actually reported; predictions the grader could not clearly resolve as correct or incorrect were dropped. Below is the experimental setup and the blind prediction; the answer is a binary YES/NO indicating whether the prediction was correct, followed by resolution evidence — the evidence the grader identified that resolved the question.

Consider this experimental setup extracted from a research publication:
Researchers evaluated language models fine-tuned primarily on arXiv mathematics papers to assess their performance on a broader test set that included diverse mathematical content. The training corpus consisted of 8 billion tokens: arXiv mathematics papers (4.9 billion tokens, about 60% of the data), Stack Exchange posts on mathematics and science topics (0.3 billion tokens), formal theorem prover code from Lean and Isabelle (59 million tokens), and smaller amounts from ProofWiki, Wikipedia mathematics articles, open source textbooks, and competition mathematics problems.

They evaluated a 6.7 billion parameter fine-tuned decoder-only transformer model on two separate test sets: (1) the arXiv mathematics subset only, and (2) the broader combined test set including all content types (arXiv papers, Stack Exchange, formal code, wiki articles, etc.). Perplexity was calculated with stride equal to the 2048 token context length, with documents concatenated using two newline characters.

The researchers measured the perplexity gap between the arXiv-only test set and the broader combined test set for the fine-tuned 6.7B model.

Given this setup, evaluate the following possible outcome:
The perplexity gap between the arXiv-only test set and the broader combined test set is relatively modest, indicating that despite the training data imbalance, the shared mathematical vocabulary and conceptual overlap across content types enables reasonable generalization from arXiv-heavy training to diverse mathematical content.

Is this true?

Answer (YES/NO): YES